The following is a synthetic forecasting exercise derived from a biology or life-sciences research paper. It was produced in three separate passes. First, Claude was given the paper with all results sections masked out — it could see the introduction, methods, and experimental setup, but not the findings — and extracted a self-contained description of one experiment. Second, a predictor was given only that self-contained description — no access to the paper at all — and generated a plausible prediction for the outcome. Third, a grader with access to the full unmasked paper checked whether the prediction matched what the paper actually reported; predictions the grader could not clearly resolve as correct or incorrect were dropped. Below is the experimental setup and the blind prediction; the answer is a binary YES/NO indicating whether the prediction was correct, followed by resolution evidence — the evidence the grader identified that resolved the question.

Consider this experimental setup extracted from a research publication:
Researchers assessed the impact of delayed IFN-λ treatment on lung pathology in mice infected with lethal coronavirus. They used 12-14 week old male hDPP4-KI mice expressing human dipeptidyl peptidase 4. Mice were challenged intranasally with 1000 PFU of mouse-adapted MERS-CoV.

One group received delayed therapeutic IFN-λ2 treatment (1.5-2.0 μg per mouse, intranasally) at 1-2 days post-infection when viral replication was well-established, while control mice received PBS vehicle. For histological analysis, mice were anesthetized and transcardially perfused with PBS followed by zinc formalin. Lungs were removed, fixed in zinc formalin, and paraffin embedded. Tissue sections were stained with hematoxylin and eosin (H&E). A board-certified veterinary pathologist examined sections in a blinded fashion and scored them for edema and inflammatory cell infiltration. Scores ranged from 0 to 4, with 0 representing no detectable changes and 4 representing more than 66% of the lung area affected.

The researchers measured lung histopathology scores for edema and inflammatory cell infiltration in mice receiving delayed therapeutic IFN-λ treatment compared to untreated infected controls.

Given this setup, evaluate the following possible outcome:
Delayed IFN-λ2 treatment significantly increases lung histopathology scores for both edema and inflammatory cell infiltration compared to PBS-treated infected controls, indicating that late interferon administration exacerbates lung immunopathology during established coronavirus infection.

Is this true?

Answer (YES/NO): NO